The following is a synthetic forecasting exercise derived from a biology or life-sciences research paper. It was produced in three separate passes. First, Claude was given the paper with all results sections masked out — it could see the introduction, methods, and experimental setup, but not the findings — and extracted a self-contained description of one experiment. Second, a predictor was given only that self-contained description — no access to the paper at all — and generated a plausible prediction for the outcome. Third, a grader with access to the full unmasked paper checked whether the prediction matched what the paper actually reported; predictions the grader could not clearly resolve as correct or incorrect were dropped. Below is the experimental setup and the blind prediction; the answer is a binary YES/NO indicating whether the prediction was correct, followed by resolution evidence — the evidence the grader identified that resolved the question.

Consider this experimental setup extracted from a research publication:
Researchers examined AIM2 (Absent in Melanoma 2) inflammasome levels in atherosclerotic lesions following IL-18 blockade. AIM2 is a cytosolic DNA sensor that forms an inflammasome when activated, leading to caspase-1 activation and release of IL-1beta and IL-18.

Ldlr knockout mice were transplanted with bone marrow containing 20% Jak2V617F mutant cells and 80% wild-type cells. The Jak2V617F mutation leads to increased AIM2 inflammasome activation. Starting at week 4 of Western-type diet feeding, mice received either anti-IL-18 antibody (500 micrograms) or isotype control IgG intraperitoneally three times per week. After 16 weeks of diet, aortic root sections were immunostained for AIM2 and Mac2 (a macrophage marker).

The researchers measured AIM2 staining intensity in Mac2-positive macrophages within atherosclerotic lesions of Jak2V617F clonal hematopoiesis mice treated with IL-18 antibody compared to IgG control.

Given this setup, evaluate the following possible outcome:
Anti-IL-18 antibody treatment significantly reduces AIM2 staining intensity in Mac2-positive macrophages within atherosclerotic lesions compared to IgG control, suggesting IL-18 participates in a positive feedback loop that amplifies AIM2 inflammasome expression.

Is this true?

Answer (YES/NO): YES